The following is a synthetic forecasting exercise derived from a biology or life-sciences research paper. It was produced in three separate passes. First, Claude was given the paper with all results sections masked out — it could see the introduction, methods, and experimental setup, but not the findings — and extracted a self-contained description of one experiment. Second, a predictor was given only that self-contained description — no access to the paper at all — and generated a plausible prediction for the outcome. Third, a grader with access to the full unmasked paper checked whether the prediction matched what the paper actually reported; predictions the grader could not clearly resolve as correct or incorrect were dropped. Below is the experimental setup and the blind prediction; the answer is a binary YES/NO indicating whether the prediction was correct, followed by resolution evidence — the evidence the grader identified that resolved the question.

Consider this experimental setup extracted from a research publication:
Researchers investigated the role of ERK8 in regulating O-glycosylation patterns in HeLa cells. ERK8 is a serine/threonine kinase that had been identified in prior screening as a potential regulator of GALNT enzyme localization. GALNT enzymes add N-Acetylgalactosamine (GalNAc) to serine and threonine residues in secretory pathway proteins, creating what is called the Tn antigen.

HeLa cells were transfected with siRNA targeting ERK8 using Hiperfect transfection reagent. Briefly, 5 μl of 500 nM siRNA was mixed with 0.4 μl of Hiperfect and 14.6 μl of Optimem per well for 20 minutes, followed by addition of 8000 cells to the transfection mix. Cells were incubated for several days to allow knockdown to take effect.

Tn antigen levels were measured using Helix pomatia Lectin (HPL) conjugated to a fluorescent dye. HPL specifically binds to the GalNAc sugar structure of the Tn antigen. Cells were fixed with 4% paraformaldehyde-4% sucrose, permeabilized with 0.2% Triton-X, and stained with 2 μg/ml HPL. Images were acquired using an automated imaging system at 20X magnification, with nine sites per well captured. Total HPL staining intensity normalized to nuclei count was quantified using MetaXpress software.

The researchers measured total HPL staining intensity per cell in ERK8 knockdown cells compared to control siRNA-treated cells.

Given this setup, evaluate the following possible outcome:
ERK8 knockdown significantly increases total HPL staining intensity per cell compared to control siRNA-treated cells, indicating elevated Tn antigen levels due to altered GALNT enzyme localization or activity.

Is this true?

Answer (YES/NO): YES